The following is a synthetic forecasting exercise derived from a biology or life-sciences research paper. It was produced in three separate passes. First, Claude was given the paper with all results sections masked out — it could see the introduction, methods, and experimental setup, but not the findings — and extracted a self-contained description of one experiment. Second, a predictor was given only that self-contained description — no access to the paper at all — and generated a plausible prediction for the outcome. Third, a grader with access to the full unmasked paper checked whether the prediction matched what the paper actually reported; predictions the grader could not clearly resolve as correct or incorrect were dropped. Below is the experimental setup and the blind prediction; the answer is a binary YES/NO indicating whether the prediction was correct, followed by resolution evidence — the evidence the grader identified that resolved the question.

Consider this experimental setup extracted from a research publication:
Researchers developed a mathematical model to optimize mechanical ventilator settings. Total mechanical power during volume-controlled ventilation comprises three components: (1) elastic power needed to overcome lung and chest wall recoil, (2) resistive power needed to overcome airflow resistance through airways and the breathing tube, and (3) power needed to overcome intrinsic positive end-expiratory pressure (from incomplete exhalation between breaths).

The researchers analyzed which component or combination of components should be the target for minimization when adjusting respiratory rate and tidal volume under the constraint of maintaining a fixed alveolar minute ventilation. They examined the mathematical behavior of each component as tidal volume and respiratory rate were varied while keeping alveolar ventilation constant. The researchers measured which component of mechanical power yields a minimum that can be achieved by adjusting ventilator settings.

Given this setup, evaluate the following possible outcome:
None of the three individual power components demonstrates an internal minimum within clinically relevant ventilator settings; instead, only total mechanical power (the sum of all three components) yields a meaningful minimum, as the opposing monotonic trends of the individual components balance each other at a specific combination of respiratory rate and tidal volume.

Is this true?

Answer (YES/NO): NO